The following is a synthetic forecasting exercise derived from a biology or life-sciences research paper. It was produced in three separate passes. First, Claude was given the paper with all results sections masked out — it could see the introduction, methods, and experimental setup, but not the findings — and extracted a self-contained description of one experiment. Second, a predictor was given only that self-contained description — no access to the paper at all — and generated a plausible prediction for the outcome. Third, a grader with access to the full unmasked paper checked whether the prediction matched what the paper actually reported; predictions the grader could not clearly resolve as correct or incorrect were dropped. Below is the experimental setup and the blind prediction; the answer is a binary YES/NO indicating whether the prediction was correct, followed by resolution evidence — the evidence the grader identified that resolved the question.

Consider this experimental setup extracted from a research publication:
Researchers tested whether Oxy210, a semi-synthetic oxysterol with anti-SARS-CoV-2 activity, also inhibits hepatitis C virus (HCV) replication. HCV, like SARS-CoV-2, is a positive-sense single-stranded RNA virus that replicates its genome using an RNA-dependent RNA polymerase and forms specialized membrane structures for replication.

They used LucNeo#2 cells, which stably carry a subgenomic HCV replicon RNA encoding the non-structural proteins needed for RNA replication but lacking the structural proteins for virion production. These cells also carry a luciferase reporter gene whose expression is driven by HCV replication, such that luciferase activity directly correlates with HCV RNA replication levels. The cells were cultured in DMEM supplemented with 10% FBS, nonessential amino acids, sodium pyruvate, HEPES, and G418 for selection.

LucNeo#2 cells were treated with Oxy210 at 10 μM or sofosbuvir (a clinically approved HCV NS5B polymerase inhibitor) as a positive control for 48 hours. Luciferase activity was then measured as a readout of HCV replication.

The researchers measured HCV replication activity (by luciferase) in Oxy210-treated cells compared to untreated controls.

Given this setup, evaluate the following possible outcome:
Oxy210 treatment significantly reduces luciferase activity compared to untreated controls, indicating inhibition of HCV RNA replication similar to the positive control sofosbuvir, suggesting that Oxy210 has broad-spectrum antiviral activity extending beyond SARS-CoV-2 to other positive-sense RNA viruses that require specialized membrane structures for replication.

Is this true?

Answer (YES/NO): YES